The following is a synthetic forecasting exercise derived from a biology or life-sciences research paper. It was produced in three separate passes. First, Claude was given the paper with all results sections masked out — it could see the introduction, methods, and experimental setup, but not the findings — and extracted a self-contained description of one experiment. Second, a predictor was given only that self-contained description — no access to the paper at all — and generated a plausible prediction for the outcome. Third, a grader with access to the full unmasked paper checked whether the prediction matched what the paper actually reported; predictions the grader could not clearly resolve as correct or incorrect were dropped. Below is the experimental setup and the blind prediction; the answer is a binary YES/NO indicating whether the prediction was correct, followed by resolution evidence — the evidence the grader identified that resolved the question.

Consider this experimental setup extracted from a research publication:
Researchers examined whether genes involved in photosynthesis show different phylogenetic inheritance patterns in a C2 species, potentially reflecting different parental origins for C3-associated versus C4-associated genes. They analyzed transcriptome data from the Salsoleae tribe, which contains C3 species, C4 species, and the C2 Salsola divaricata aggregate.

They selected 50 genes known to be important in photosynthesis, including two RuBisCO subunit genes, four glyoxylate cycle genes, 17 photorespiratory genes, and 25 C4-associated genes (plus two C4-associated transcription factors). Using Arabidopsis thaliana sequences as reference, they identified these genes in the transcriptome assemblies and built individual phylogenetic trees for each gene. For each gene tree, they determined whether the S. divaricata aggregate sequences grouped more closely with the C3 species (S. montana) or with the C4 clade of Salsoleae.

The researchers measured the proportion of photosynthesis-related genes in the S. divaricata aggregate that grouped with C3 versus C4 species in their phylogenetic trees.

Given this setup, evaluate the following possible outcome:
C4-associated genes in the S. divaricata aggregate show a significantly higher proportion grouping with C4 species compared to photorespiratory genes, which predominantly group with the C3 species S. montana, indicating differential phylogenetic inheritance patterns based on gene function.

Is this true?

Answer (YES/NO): NO